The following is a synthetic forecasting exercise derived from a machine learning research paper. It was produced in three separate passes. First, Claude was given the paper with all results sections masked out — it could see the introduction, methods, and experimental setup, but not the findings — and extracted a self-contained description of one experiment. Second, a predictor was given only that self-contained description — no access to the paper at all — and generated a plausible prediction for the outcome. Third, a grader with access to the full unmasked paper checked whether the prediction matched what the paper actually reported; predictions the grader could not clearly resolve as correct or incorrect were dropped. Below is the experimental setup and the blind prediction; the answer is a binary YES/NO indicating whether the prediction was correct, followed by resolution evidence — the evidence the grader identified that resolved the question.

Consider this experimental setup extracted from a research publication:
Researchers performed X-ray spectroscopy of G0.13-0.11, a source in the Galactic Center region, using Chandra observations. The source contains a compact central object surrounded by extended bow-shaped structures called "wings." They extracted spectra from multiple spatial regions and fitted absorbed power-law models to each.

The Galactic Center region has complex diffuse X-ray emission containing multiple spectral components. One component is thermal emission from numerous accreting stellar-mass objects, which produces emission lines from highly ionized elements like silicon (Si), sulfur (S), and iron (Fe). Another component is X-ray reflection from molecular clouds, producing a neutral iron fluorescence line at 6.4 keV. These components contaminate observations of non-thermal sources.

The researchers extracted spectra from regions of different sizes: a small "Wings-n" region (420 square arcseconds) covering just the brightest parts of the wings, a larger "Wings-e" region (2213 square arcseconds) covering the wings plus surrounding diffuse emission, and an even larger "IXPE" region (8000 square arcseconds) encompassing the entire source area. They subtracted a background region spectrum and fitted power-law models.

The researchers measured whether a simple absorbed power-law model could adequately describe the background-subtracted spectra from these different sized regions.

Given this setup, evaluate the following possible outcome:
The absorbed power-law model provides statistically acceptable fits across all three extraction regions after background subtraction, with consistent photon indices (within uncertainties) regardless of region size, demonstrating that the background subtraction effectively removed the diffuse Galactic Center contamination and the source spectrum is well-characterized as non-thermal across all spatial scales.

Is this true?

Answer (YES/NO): NO